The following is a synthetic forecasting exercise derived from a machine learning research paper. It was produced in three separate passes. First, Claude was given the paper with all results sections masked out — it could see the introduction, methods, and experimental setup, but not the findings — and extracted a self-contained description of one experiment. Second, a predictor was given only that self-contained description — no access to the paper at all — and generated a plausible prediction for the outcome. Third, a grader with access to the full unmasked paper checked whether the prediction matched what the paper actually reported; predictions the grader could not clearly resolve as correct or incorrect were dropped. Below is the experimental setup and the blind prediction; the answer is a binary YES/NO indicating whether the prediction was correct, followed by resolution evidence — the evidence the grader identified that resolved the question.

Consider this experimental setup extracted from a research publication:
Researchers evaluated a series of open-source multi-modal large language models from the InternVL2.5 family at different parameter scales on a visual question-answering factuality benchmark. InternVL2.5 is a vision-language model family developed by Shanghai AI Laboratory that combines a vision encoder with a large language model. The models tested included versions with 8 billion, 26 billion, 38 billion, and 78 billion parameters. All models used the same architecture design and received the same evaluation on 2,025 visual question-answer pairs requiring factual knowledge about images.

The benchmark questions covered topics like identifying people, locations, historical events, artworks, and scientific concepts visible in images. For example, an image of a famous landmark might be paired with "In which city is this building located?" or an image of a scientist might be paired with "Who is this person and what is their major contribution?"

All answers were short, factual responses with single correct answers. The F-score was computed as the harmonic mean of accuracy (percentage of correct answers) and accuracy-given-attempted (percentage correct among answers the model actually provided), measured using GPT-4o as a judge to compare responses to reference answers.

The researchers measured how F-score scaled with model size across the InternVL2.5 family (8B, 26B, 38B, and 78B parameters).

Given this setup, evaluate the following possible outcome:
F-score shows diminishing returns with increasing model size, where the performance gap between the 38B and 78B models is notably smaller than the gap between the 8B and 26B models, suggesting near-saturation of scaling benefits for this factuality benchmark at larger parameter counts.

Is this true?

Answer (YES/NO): YES